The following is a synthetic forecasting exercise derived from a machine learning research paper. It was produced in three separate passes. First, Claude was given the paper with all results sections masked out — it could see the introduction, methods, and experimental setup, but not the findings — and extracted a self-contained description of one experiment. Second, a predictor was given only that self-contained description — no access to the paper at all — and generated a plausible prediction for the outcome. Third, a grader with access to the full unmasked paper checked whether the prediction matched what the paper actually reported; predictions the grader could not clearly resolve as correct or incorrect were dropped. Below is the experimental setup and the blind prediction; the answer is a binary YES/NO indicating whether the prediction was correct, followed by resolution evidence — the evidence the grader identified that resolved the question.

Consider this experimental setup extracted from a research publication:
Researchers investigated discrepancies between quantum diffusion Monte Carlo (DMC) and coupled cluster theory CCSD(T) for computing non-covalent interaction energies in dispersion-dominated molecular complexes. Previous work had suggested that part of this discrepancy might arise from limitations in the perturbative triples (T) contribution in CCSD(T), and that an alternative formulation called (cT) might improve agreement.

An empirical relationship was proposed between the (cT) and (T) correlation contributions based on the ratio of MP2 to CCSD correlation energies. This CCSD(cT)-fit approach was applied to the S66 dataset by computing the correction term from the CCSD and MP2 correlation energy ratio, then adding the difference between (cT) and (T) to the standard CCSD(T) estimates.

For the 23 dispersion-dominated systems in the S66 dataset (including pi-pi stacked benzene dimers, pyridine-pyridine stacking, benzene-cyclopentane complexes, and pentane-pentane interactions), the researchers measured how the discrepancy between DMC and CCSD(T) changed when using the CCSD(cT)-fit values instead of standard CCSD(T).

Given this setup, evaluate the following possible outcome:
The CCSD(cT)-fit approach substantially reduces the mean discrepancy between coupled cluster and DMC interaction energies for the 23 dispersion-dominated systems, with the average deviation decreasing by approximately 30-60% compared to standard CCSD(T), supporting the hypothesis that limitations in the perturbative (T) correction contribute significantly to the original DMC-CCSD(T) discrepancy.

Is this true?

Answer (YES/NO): YES